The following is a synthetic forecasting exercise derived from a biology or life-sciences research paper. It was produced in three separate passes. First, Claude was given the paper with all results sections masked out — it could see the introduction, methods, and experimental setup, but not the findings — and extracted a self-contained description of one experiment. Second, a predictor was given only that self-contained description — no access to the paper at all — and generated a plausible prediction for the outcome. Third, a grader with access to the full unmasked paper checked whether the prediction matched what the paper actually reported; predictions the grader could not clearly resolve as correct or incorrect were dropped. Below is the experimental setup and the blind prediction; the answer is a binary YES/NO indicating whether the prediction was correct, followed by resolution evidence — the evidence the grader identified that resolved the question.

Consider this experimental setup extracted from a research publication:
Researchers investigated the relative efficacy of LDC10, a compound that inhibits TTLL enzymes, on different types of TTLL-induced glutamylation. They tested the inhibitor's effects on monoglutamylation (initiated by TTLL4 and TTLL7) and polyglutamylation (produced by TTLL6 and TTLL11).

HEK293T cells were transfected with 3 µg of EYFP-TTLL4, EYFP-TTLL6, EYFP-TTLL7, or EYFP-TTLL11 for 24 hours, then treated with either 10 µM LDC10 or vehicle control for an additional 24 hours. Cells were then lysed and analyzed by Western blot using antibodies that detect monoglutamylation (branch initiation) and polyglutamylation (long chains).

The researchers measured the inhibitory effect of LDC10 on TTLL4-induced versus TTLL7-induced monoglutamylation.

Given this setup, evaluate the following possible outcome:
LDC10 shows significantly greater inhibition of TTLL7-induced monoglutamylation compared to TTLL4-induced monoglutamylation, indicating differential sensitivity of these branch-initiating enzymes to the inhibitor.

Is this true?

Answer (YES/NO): NO